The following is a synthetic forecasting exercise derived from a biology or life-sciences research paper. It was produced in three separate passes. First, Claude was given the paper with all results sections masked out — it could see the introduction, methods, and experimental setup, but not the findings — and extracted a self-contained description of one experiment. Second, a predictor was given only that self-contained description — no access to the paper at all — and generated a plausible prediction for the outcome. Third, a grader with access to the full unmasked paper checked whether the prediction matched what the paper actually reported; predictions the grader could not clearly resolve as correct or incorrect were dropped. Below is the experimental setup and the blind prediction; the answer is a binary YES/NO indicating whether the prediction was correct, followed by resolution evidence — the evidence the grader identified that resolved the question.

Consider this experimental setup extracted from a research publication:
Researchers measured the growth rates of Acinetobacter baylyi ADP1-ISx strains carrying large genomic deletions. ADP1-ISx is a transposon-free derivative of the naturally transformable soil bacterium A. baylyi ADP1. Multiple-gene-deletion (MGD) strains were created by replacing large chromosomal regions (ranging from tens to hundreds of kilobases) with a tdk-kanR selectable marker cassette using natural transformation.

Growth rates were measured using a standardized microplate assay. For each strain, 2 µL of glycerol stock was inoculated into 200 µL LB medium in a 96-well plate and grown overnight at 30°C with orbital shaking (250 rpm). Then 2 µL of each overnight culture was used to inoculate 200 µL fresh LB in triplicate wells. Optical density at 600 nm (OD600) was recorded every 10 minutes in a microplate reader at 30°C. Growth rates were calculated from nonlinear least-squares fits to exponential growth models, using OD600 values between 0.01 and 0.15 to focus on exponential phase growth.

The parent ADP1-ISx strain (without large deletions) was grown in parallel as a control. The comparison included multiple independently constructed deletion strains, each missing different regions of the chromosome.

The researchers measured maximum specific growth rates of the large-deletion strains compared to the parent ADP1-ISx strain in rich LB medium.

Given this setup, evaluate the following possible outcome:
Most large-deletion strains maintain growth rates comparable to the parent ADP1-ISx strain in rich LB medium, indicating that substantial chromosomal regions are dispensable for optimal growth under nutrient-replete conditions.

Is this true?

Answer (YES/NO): NO